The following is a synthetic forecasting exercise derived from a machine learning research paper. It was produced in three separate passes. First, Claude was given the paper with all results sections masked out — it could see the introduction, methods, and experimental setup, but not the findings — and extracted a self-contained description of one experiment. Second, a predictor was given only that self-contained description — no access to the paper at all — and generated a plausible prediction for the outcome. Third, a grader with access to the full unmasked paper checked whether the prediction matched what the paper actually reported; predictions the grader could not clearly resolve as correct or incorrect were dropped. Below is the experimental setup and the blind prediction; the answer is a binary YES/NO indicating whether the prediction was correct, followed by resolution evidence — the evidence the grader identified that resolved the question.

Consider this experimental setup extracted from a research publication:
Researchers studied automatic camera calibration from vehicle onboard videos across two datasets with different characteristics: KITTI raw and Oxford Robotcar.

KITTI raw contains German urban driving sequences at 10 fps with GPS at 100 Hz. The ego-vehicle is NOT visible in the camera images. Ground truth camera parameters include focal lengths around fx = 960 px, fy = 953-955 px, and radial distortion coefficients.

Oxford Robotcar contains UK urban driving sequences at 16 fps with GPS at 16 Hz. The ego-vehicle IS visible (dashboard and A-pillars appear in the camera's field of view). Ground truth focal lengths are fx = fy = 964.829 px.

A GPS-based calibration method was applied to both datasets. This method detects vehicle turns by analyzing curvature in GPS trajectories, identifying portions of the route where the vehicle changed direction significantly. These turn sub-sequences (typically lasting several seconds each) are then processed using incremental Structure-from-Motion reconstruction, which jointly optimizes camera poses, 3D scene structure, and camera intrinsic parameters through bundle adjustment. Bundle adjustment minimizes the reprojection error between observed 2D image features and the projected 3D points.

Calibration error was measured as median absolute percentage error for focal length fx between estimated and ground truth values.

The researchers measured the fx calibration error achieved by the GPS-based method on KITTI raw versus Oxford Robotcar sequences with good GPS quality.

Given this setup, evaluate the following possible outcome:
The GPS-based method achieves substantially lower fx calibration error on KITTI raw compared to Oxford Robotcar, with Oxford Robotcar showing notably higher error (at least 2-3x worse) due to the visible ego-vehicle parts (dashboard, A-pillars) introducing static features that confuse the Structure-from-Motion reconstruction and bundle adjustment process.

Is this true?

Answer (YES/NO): YES